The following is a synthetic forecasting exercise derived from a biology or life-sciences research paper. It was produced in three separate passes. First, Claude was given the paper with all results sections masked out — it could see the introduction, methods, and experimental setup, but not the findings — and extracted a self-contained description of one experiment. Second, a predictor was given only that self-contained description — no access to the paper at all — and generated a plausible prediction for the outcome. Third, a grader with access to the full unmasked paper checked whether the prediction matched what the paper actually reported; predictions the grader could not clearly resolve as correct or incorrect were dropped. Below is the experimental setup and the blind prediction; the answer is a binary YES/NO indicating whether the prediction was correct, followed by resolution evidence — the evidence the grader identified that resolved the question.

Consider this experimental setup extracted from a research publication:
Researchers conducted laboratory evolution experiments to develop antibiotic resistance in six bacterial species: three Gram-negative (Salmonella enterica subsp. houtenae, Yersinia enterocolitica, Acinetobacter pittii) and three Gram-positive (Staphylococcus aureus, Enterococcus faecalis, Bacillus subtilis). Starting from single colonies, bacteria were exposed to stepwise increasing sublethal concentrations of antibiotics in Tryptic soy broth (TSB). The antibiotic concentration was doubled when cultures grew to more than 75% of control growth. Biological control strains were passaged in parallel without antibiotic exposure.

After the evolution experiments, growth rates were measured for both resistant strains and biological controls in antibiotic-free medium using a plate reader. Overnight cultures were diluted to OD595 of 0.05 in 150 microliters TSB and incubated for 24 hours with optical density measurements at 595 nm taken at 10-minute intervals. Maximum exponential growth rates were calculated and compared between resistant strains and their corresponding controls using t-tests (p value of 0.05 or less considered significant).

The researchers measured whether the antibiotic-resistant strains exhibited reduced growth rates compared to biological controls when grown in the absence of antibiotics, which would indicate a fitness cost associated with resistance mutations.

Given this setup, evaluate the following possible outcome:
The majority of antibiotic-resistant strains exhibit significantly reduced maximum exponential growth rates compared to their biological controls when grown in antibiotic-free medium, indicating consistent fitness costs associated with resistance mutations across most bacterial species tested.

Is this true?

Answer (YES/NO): YES